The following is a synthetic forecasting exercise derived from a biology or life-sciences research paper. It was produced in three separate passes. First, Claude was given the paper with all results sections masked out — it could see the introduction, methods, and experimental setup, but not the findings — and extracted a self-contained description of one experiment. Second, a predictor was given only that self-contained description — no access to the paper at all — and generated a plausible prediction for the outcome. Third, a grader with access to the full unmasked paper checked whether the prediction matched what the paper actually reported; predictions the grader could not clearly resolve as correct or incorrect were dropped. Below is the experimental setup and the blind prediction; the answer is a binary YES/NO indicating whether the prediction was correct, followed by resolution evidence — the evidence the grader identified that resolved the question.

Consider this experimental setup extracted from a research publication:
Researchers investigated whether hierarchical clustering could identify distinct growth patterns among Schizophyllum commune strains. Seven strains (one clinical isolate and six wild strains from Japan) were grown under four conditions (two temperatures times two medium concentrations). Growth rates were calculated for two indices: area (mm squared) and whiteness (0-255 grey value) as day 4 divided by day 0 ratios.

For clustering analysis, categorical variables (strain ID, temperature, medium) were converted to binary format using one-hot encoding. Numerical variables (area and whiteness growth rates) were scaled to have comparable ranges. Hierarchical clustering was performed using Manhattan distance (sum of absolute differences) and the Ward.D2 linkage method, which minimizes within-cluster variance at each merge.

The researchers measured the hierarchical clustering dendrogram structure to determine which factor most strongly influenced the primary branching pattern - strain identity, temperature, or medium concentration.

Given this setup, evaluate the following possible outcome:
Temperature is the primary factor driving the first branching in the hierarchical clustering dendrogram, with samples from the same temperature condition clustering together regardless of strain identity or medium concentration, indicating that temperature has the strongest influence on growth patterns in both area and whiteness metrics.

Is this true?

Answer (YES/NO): NO